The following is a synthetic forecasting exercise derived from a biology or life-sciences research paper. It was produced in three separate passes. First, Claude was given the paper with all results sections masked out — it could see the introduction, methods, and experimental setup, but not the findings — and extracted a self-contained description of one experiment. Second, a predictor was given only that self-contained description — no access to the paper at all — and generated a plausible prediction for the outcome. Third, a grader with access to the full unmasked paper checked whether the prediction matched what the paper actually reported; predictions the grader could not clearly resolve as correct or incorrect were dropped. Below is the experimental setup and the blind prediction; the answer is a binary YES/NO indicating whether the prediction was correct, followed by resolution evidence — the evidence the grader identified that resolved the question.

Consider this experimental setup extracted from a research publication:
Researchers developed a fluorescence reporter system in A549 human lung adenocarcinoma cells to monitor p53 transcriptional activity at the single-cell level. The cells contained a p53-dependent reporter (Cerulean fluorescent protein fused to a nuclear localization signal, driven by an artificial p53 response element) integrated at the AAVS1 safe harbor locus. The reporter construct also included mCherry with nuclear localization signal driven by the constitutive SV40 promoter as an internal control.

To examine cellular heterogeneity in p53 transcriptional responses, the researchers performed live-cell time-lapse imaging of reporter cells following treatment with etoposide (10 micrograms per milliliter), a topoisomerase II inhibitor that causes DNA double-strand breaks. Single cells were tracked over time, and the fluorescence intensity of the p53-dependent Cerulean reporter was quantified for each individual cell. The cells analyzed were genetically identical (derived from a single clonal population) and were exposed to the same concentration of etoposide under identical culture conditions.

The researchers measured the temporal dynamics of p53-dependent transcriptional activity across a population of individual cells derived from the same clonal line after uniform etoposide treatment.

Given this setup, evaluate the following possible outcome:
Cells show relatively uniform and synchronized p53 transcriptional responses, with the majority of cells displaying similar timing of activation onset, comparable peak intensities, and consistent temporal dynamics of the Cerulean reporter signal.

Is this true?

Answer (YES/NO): NO